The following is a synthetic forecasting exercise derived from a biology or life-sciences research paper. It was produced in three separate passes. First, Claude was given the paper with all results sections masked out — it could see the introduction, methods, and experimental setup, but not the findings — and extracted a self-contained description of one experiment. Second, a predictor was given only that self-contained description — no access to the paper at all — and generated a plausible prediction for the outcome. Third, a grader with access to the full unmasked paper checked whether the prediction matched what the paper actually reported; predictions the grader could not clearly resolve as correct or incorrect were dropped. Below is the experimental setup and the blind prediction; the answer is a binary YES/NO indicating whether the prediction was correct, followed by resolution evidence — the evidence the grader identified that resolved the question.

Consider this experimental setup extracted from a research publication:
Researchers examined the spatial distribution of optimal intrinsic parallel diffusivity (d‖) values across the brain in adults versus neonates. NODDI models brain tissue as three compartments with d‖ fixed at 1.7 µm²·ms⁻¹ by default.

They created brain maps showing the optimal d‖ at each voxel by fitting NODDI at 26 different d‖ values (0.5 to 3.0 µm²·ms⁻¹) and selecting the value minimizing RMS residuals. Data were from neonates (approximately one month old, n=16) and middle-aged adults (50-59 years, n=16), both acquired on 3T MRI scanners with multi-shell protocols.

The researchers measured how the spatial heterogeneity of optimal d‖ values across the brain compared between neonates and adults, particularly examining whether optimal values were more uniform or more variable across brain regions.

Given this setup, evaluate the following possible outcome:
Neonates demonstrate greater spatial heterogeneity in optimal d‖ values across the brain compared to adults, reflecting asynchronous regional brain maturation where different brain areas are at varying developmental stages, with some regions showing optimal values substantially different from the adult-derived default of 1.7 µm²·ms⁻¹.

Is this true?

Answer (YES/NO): NO